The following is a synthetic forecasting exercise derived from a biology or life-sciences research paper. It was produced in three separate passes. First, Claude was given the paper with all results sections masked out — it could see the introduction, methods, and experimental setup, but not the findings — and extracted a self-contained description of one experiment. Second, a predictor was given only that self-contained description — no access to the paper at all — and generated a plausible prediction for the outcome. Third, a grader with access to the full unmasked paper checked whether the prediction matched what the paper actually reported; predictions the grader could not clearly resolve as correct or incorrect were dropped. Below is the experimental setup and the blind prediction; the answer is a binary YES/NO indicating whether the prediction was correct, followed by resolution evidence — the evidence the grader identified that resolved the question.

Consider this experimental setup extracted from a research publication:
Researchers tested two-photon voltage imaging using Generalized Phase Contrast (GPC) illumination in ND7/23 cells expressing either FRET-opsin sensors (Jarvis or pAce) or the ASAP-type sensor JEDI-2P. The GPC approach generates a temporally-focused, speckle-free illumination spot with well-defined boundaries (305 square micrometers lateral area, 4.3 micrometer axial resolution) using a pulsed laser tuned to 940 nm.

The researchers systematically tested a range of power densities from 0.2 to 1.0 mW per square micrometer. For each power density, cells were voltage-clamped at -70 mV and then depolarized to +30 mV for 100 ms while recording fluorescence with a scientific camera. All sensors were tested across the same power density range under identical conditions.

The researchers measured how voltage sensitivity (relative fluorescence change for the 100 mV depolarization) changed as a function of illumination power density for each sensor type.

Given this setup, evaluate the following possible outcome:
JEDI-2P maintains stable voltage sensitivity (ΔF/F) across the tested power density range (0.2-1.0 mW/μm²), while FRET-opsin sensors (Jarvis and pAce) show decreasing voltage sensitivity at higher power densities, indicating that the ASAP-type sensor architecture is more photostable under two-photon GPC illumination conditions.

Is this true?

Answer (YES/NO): YES